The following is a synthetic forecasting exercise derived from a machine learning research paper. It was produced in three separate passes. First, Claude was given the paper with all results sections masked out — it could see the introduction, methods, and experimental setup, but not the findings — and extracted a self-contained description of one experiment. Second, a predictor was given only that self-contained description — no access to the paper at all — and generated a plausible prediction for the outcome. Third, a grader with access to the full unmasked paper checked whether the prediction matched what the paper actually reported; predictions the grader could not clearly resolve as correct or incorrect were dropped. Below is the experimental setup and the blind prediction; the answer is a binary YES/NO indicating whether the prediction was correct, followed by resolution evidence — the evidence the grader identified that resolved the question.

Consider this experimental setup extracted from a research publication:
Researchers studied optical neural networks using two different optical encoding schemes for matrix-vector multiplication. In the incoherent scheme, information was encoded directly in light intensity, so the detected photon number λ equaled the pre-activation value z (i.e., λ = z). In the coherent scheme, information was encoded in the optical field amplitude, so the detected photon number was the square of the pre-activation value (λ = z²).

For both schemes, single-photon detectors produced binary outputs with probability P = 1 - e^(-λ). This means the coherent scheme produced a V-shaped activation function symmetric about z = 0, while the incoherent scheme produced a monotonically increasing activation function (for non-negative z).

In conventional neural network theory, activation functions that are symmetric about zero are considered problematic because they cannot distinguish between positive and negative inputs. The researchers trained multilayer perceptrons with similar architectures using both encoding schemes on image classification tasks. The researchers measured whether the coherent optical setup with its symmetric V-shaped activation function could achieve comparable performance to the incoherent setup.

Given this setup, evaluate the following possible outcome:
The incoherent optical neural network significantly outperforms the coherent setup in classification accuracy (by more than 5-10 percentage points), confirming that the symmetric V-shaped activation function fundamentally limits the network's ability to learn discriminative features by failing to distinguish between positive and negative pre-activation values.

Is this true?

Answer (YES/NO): NO